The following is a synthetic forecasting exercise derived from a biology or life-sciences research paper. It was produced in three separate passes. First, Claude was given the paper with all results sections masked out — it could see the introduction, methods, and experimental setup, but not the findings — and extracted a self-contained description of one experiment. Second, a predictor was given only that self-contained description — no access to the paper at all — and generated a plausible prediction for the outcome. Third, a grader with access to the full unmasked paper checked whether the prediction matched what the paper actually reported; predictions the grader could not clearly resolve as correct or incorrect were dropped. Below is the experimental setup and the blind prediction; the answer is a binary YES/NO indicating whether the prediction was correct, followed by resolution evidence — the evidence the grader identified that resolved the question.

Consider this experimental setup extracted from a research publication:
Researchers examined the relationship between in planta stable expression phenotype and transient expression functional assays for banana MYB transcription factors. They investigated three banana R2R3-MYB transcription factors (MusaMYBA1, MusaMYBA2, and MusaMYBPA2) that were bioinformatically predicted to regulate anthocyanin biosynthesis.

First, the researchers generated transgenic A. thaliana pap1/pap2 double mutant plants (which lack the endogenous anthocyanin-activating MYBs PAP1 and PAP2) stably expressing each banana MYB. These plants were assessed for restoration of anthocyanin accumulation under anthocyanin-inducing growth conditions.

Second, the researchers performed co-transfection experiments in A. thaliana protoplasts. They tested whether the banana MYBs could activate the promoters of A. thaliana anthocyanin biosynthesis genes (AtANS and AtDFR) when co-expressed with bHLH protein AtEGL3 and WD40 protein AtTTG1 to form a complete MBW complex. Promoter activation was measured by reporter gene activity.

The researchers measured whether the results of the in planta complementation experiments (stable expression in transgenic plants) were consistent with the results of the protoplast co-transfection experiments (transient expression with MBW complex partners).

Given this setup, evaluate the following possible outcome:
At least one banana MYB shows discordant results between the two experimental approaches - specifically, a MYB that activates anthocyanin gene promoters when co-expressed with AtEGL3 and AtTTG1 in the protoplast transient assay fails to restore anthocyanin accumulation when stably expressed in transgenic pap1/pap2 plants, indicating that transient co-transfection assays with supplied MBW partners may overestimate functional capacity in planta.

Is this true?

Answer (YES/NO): YES